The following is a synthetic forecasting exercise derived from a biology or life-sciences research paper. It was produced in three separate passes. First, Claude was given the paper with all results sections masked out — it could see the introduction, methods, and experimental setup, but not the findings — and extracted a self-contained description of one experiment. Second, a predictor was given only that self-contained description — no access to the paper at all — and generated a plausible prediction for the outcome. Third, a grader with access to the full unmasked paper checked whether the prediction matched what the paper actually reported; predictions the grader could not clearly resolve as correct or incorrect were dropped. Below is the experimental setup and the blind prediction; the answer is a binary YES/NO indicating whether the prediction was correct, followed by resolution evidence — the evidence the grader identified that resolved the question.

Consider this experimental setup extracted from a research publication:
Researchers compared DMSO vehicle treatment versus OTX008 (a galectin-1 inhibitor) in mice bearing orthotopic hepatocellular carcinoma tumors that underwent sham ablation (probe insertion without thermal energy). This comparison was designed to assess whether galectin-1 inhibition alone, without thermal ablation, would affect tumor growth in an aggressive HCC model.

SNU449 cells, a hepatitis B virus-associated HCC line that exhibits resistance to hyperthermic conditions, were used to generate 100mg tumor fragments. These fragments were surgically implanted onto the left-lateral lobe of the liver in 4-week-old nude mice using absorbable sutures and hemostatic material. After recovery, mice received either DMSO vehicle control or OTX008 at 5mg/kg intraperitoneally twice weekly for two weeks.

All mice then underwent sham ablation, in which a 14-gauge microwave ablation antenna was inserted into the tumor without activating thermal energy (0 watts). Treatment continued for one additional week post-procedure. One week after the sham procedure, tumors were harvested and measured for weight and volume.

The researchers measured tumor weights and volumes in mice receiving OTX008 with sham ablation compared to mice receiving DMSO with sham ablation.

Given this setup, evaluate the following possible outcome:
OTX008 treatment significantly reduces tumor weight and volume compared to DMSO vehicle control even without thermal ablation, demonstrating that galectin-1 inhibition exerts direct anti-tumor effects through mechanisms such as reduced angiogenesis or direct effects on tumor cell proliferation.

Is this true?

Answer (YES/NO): NO